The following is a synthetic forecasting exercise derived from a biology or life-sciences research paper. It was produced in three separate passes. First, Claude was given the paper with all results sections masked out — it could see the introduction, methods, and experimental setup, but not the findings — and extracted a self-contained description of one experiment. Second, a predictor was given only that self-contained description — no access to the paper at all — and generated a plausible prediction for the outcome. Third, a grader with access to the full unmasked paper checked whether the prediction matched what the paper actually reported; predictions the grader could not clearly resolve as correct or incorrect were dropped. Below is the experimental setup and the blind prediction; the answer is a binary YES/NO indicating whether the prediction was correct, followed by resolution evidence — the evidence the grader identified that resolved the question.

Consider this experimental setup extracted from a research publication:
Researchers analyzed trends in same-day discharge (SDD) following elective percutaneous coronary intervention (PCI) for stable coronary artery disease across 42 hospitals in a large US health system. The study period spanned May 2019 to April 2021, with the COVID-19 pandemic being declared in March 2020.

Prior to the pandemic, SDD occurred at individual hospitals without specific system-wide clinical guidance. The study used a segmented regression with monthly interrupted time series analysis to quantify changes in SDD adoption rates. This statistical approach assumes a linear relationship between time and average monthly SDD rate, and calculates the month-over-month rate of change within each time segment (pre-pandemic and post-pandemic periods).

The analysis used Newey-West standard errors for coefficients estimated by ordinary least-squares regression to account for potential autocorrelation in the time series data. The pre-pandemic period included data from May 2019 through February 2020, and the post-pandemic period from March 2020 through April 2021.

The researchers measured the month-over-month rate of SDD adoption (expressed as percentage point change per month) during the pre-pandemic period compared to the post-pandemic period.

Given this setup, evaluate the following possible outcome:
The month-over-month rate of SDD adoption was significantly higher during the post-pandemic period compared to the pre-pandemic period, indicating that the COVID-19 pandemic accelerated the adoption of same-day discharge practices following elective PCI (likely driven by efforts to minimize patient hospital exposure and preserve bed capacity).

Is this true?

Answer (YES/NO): YES